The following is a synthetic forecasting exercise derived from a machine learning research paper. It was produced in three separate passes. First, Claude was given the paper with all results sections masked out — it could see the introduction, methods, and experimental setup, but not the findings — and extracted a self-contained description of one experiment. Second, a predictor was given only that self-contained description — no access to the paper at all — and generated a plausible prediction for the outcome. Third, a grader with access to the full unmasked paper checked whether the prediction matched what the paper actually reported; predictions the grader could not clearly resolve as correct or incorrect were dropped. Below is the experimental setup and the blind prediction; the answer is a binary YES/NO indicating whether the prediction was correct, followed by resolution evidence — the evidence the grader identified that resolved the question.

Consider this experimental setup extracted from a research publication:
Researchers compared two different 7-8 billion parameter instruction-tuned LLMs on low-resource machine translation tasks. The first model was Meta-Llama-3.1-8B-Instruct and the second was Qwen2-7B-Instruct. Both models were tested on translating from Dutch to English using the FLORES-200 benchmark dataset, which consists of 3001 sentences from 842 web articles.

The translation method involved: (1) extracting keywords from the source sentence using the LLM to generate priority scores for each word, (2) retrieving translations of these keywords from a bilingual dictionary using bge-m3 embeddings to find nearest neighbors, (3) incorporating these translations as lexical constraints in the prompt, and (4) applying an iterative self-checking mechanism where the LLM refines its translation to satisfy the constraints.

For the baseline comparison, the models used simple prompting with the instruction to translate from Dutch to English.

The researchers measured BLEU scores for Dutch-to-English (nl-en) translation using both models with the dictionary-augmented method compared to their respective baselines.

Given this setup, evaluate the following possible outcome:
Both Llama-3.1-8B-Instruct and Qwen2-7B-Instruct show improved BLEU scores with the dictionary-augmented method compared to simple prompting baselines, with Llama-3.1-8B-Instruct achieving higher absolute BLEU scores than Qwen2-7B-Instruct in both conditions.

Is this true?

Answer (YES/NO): NO